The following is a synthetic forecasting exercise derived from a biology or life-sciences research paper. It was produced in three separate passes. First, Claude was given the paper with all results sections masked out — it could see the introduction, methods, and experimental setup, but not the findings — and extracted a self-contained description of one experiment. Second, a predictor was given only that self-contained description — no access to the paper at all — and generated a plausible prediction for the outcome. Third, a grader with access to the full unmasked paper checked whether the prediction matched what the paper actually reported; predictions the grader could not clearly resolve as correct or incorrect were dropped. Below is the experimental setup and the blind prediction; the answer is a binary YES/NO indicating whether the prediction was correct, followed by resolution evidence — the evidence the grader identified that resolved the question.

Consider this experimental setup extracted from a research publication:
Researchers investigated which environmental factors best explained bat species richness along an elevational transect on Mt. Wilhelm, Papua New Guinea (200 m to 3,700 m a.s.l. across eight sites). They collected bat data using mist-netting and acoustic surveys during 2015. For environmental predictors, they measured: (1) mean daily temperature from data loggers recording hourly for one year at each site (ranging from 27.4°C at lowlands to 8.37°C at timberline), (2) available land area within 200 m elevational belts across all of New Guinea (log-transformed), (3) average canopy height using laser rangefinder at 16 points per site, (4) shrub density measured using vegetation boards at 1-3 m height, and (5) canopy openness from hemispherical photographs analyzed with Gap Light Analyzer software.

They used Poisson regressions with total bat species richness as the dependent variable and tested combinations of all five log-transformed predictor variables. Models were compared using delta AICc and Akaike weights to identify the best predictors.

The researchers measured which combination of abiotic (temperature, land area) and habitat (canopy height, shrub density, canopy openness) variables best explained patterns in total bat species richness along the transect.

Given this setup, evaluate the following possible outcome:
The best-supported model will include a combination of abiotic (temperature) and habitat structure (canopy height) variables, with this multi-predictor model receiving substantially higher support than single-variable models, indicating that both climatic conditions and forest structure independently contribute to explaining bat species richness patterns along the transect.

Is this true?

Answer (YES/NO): NO